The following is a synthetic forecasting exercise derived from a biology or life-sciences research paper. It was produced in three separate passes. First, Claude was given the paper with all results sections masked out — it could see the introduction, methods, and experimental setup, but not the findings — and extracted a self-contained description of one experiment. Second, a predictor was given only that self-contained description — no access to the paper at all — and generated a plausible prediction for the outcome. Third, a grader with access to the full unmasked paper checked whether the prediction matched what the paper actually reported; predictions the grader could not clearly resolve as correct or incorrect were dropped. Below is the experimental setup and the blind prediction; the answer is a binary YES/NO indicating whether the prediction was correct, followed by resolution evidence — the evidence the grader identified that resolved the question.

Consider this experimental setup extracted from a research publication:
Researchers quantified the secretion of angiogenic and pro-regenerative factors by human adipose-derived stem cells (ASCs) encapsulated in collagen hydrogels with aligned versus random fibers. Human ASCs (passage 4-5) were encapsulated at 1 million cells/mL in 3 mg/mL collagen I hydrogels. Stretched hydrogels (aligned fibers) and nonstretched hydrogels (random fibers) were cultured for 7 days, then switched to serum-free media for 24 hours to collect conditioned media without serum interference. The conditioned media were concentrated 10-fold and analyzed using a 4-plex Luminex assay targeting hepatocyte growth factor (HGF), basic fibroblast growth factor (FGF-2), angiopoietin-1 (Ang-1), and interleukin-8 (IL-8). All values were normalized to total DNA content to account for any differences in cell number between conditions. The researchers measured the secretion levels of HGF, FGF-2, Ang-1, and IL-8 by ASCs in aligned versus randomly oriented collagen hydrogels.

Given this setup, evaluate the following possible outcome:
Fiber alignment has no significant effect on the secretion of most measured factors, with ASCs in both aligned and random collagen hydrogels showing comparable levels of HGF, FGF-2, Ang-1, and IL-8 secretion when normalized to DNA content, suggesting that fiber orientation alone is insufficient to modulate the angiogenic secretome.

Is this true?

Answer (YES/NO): NO